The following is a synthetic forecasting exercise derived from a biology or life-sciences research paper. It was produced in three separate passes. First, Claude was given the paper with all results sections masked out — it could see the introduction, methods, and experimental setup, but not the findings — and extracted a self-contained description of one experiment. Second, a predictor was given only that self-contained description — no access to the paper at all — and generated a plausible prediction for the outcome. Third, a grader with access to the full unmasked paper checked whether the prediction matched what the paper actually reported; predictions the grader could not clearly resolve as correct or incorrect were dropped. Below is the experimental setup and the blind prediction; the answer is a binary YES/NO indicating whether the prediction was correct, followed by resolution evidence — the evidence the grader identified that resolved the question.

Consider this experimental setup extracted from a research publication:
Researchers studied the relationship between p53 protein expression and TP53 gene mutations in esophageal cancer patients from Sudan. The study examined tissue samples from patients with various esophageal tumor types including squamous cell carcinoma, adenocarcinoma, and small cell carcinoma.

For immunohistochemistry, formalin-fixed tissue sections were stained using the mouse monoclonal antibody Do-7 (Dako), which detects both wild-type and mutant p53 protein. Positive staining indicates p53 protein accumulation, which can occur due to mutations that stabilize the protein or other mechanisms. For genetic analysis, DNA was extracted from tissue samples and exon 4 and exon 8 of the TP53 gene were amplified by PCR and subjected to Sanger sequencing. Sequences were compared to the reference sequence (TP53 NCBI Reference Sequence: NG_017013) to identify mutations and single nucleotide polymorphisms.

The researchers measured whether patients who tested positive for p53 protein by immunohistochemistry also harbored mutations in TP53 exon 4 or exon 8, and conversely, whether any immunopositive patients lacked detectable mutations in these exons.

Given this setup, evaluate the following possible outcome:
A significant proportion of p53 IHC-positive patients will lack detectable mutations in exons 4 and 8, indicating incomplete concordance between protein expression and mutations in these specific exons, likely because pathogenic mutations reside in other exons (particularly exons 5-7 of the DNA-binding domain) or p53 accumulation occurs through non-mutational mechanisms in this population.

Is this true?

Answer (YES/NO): YES